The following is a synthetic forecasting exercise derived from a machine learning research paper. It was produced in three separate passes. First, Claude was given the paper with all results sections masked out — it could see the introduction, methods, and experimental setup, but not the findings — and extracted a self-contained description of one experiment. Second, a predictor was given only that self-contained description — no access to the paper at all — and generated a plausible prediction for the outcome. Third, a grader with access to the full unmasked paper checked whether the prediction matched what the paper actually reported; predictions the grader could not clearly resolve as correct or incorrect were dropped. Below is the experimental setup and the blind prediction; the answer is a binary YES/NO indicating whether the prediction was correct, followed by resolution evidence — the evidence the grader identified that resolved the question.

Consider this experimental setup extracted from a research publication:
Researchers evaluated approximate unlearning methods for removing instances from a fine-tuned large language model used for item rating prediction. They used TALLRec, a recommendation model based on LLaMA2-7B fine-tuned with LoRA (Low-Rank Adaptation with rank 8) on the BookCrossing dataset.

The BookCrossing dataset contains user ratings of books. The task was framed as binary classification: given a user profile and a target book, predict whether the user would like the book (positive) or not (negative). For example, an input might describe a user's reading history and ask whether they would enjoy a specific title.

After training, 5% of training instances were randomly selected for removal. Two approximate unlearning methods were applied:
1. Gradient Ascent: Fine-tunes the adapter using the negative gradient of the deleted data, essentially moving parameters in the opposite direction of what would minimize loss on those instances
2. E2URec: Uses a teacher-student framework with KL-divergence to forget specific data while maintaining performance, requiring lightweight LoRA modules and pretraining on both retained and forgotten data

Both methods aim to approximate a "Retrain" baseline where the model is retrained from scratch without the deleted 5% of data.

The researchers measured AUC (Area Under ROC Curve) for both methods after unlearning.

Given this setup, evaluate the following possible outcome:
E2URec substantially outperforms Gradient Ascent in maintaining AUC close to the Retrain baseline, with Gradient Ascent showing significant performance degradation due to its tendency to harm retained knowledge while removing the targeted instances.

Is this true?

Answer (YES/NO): NO